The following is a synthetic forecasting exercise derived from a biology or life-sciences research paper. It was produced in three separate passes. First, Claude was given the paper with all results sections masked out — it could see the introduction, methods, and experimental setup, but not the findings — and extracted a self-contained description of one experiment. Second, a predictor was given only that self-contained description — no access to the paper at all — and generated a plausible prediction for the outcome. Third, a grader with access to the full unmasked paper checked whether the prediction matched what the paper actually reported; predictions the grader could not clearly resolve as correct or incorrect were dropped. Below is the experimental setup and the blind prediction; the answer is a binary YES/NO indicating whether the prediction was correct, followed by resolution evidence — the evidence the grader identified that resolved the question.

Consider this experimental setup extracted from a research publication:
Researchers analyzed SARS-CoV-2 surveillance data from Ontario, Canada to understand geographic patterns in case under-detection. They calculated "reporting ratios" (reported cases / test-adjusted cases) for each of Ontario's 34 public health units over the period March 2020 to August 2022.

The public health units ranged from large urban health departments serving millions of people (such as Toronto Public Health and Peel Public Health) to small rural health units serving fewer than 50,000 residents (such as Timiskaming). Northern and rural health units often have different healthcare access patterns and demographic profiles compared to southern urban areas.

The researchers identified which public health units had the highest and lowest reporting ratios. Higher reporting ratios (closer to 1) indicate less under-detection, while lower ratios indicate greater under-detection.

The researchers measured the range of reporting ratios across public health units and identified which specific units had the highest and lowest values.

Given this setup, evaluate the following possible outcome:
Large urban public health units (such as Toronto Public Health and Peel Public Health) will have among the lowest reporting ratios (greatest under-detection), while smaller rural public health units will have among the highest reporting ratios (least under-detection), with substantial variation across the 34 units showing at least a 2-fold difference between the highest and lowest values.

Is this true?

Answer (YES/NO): NO